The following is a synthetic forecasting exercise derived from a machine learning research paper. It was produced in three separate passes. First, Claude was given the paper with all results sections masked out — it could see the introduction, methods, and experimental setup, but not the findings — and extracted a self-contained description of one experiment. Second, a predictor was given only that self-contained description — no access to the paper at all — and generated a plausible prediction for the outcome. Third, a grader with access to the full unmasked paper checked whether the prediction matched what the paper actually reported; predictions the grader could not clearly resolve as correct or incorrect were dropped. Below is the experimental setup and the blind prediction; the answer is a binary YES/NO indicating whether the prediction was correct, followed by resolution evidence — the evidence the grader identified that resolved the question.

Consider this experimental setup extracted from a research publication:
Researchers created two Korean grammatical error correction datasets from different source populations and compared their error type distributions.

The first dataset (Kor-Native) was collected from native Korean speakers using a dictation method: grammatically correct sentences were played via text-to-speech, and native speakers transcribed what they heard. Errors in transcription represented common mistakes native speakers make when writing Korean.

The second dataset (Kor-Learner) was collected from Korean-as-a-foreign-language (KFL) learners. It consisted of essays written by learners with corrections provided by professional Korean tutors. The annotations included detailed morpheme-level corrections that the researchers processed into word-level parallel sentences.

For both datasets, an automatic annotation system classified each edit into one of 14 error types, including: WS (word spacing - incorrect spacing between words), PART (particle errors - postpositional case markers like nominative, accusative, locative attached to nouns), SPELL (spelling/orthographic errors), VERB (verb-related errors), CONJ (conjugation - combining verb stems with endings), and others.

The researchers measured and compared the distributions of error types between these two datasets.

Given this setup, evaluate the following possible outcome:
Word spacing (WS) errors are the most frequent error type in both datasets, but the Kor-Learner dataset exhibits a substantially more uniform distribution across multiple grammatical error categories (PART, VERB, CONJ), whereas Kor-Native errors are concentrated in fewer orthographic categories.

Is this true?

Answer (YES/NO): NO